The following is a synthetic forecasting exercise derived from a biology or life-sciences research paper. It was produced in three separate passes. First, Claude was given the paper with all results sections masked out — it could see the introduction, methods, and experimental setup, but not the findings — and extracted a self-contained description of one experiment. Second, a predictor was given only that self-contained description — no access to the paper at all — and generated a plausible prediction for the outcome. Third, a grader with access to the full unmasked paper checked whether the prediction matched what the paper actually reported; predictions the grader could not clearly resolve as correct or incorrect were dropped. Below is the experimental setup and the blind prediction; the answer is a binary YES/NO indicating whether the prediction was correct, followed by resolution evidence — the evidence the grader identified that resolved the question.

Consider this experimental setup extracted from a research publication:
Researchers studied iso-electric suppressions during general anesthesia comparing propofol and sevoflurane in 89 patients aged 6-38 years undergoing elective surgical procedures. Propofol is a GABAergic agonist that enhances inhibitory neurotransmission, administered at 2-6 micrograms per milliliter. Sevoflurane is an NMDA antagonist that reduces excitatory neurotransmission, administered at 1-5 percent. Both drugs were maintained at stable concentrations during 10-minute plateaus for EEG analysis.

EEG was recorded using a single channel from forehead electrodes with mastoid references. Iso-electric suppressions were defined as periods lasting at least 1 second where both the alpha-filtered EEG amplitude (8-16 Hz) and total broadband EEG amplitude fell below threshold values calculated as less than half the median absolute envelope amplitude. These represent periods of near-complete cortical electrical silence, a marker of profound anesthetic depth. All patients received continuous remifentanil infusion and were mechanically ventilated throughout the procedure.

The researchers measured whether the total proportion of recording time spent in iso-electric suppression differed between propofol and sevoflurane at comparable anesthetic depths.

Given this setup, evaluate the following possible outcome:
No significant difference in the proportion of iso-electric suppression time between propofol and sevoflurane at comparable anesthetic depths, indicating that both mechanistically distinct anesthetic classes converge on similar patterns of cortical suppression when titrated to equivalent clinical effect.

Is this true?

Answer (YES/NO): NO